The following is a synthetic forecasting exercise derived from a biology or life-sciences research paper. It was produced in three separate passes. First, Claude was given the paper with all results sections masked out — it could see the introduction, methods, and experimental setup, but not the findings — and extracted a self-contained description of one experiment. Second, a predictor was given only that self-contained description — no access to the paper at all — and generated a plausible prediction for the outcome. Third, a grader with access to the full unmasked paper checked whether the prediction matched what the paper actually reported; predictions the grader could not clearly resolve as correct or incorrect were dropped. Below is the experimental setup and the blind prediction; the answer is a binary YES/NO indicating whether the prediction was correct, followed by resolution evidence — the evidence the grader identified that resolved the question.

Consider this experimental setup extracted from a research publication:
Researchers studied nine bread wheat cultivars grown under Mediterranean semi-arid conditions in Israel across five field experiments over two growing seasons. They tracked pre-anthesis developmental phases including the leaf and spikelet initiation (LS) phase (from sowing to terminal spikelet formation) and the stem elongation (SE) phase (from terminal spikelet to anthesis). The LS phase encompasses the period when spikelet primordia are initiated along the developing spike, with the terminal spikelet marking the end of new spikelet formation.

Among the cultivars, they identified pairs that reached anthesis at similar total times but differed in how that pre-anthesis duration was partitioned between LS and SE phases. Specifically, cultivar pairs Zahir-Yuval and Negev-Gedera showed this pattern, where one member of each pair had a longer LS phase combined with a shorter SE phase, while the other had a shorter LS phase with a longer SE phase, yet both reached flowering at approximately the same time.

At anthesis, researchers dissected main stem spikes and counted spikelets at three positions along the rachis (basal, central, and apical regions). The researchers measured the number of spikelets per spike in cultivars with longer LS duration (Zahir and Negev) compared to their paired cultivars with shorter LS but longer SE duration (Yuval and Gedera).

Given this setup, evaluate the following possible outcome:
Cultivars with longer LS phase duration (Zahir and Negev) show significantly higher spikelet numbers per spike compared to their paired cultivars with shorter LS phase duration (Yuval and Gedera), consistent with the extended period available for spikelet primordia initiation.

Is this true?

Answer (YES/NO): YES